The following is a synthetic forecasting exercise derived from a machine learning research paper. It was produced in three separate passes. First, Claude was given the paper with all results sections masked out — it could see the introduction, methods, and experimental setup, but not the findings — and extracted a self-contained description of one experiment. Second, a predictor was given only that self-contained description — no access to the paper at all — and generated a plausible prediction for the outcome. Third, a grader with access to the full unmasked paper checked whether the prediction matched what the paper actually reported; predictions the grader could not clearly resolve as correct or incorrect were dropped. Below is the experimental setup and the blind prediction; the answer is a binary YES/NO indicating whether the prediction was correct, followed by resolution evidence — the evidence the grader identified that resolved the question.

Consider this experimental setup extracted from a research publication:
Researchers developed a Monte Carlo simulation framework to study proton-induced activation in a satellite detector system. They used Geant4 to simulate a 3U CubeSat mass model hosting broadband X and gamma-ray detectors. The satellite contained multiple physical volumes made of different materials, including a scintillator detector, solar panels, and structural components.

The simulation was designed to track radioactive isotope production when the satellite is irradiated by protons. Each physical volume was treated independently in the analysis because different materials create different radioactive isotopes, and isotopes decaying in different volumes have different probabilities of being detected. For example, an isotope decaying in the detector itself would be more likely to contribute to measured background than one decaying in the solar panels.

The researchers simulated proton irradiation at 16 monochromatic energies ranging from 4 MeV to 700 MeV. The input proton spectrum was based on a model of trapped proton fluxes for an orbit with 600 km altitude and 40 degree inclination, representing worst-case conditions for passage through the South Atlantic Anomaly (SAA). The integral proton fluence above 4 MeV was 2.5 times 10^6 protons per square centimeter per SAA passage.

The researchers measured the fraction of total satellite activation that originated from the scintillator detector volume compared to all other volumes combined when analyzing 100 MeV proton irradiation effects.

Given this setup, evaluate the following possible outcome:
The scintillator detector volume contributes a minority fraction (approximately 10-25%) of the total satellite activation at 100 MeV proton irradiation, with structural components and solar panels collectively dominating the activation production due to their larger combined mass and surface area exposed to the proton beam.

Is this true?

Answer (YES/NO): NO